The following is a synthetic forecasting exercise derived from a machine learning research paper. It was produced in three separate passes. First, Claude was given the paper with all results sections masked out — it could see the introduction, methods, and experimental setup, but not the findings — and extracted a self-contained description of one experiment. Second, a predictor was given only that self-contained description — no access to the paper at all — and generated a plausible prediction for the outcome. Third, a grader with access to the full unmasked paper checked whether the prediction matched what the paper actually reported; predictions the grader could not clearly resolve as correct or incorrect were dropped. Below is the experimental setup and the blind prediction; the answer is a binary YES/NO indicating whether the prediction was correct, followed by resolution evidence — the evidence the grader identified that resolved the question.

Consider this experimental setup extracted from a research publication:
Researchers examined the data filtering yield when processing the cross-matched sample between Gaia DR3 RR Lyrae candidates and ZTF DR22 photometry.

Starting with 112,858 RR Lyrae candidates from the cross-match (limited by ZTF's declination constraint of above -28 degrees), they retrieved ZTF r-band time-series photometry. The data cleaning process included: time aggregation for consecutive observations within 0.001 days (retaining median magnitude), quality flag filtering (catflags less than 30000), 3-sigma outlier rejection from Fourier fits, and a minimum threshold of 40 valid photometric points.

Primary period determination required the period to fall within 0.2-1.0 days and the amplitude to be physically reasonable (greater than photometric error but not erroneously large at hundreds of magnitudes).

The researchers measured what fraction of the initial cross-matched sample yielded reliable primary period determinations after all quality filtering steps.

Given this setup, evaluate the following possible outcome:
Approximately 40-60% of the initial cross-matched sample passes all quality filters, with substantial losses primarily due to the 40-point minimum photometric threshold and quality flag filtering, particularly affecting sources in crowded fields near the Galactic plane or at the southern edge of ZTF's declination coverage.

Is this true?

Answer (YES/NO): NO